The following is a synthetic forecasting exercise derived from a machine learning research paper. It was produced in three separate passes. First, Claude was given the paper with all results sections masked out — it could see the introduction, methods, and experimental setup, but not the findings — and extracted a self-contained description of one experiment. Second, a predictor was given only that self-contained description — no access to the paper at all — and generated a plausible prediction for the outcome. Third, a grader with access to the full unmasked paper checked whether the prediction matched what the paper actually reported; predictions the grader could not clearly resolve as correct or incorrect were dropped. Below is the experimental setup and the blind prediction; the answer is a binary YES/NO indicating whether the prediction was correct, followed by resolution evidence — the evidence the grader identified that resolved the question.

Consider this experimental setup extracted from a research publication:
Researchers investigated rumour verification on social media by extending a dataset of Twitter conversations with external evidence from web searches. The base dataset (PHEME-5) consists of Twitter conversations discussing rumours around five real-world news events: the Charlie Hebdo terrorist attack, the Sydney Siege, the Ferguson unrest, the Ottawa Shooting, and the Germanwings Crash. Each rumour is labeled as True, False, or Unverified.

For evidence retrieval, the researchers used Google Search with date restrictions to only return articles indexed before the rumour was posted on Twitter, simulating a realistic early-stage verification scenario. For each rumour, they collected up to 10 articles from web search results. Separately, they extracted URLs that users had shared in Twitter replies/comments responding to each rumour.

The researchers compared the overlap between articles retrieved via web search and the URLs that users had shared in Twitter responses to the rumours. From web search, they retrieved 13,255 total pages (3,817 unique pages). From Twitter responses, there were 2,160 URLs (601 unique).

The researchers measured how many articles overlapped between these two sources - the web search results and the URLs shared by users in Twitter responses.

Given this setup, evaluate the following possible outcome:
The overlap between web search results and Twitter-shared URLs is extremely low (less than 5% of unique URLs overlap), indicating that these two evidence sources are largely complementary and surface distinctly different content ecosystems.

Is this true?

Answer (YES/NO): NO